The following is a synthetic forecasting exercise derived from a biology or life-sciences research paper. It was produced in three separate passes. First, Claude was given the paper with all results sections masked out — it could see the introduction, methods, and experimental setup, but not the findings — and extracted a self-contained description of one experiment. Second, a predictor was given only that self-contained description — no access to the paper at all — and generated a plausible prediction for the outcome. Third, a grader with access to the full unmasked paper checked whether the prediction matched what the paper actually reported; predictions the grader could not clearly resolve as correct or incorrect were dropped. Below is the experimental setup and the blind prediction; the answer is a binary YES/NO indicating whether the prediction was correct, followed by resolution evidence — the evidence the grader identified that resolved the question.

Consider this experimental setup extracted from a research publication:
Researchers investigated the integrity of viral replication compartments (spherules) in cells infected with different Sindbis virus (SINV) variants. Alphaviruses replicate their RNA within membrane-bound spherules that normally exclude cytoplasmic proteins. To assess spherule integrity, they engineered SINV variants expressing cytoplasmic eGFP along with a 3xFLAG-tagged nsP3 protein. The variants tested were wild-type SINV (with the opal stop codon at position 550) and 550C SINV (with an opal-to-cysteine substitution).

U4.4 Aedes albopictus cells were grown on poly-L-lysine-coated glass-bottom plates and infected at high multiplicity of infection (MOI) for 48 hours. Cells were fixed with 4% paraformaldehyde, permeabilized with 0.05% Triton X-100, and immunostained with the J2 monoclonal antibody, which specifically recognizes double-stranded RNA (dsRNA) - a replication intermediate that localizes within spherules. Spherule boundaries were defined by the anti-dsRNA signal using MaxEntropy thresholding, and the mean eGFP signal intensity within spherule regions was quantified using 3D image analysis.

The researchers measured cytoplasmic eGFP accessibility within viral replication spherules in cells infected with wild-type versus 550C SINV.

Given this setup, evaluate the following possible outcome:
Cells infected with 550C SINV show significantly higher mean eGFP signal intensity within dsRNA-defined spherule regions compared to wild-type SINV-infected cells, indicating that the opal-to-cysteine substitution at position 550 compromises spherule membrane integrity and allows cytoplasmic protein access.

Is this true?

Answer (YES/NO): YES